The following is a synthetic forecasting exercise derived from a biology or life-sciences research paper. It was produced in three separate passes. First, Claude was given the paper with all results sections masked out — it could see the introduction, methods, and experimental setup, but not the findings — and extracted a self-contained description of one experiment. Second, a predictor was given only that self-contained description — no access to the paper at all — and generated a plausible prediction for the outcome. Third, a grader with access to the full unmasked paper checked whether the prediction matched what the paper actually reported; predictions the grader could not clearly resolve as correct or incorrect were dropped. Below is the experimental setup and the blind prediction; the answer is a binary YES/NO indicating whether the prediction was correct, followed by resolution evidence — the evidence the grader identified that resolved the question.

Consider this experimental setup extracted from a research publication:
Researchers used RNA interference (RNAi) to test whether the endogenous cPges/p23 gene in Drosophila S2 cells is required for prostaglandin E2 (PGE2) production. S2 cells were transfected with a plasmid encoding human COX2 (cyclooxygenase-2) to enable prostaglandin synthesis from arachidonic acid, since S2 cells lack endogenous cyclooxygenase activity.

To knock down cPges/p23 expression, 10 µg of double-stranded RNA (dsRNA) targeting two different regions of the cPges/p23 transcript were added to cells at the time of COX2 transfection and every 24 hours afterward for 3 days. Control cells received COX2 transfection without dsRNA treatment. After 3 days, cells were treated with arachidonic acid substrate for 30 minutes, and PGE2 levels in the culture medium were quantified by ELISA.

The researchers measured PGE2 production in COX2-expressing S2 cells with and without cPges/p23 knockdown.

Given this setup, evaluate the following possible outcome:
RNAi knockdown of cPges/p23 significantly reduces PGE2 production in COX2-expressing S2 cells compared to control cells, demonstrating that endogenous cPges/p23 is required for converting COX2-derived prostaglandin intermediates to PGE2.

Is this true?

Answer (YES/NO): YES